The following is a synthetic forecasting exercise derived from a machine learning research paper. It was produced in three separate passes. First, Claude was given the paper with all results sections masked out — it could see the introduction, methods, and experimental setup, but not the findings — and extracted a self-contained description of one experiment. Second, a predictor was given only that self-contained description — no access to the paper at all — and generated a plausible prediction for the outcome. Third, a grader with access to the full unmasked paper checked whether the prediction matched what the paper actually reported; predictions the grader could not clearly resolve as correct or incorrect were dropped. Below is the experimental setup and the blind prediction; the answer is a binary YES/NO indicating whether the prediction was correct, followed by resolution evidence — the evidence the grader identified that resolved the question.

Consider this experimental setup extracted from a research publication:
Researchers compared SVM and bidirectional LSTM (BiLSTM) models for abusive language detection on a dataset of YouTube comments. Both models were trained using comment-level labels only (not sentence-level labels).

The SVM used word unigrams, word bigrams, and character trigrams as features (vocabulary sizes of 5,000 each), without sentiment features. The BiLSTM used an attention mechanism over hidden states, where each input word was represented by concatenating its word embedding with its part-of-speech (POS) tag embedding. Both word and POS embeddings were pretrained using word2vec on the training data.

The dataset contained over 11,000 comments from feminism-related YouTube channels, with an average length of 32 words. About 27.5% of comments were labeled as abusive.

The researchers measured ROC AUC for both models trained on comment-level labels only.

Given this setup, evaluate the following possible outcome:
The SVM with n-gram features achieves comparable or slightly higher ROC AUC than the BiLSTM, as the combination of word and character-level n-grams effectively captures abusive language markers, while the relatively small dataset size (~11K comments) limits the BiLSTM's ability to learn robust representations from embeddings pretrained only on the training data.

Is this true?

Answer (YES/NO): NO